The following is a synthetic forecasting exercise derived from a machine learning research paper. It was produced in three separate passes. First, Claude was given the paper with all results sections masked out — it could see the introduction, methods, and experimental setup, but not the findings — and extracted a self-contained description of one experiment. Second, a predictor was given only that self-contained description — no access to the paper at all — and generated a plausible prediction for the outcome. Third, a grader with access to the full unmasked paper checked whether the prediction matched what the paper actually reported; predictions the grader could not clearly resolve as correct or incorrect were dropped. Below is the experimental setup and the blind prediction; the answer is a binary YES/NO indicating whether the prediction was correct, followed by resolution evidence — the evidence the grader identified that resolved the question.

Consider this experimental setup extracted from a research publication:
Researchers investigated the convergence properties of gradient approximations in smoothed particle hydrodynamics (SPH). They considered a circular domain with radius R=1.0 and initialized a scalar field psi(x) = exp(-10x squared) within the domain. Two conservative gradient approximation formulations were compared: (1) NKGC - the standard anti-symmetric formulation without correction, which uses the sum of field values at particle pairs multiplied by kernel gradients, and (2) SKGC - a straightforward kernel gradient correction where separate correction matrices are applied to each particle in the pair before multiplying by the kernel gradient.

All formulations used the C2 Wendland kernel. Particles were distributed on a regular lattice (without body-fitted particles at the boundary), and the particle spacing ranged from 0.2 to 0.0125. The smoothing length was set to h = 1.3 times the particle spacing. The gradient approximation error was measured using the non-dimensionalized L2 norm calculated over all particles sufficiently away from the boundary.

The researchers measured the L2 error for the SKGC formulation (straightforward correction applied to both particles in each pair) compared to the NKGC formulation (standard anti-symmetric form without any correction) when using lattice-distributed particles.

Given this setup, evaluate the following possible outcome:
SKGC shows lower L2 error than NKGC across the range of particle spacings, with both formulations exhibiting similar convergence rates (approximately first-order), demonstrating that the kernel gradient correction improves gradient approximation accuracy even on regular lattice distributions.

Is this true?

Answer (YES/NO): NO